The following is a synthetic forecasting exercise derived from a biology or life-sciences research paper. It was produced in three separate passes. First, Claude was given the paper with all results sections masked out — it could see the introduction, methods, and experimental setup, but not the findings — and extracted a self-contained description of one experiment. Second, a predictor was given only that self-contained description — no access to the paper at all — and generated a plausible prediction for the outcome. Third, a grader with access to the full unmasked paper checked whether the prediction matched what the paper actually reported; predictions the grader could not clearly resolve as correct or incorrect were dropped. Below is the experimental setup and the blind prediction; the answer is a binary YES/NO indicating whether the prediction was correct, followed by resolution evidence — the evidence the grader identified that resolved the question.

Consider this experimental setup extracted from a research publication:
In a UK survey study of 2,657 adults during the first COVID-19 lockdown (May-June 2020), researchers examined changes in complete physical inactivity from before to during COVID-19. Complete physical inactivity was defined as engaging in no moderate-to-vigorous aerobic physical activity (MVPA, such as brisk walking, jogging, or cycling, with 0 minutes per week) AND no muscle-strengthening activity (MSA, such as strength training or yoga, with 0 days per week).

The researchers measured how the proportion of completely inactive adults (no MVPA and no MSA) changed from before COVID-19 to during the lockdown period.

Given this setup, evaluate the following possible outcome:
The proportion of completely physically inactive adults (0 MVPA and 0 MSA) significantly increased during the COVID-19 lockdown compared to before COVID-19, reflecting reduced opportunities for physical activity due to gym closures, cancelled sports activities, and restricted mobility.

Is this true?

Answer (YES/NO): NO